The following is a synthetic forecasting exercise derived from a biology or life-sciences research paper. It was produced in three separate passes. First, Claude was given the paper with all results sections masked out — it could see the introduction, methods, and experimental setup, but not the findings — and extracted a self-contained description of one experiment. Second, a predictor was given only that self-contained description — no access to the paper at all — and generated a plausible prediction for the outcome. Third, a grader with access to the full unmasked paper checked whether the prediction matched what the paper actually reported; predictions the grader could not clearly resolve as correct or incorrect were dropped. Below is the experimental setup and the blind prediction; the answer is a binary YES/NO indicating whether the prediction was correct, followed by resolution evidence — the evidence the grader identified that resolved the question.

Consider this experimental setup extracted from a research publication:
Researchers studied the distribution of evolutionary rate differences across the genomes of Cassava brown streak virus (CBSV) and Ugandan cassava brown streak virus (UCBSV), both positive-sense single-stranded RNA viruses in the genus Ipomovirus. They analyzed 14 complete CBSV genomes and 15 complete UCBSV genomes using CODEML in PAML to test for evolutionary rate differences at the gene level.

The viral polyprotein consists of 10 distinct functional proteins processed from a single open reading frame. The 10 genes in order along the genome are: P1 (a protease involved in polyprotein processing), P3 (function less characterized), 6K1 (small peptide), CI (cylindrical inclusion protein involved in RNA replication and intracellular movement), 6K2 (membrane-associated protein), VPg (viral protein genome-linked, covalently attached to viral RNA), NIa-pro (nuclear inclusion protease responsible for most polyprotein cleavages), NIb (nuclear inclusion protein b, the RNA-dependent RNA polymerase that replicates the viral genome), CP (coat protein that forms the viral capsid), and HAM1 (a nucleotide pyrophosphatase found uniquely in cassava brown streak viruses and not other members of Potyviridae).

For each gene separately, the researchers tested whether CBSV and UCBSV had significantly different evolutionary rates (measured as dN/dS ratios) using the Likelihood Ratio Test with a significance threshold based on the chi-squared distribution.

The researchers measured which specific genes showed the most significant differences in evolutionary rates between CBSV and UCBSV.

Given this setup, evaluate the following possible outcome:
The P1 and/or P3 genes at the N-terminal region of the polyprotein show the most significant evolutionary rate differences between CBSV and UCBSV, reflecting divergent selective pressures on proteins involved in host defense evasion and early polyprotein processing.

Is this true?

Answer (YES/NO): NO